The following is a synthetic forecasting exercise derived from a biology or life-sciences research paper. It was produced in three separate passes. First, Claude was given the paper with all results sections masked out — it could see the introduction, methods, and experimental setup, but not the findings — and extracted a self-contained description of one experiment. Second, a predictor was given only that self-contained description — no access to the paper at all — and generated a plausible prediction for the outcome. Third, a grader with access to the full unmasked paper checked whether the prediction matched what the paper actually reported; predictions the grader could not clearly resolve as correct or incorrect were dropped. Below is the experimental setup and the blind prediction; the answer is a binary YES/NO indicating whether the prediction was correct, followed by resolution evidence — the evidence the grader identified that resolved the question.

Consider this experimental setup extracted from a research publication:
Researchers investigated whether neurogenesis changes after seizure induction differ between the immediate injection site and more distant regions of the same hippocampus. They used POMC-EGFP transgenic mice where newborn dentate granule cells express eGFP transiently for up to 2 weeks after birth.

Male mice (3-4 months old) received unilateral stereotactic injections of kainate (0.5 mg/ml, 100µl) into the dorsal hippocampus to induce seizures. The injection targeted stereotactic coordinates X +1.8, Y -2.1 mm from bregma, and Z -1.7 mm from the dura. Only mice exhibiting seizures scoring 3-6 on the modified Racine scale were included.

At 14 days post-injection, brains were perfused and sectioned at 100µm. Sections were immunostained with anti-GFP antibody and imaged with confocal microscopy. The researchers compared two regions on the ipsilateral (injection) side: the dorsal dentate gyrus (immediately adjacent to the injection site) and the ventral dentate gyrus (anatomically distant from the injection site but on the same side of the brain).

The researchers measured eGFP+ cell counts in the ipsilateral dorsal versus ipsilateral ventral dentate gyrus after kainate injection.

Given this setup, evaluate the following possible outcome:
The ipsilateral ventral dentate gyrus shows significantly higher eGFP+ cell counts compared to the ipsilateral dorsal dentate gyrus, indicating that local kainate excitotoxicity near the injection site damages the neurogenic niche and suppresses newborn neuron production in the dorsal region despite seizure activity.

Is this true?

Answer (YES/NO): YES